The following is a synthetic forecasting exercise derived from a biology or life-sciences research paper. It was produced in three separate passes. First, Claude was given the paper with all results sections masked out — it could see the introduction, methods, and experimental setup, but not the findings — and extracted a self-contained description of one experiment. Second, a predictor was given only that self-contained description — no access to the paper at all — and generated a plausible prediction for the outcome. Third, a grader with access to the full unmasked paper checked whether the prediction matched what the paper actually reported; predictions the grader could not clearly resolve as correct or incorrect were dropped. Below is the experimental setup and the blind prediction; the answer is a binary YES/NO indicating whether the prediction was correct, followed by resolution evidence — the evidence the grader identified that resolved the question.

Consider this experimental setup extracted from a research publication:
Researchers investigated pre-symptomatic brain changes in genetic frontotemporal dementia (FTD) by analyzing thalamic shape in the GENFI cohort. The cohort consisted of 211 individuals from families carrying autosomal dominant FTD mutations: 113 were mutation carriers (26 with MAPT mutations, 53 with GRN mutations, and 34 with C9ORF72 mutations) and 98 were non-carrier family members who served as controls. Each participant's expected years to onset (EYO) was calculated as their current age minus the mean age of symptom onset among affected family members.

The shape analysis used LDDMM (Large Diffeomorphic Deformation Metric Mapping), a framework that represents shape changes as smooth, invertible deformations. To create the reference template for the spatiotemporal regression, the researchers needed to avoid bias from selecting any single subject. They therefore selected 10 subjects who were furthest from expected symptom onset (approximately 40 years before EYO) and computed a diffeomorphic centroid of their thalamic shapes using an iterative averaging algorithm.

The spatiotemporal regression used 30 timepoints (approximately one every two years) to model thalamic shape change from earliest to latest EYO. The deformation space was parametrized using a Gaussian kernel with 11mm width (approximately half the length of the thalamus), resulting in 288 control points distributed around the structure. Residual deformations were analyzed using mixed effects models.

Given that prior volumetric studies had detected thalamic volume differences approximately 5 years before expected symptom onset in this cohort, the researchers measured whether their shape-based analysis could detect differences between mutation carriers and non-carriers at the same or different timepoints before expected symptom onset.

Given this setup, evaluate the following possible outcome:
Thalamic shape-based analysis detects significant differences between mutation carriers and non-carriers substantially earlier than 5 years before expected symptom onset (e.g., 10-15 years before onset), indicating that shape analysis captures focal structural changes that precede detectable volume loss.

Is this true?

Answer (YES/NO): NO